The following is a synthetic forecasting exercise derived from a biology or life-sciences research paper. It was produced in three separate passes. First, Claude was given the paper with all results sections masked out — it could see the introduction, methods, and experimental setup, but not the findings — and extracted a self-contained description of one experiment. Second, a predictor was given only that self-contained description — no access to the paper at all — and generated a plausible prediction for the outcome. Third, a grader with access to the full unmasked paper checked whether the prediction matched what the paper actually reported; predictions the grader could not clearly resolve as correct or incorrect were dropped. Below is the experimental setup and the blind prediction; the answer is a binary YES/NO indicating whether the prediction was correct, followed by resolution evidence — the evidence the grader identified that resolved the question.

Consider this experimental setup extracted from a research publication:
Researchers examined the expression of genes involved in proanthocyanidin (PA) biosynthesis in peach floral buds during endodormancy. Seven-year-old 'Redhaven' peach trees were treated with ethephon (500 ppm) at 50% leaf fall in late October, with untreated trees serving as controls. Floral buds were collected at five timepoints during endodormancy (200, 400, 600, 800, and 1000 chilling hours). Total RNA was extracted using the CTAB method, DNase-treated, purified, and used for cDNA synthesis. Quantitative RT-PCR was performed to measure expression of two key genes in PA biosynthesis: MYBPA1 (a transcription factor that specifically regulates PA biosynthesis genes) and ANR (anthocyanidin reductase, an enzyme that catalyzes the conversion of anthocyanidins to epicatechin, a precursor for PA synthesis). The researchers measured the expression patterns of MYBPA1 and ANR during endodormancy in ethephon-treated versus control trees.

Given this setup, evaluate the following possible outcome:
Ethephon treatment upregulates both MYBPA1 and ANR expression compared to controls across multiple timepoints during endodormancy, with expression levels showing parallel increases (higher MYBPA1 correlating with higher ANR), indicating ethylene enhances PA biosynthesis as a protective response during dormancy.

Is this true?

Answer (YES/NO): YES